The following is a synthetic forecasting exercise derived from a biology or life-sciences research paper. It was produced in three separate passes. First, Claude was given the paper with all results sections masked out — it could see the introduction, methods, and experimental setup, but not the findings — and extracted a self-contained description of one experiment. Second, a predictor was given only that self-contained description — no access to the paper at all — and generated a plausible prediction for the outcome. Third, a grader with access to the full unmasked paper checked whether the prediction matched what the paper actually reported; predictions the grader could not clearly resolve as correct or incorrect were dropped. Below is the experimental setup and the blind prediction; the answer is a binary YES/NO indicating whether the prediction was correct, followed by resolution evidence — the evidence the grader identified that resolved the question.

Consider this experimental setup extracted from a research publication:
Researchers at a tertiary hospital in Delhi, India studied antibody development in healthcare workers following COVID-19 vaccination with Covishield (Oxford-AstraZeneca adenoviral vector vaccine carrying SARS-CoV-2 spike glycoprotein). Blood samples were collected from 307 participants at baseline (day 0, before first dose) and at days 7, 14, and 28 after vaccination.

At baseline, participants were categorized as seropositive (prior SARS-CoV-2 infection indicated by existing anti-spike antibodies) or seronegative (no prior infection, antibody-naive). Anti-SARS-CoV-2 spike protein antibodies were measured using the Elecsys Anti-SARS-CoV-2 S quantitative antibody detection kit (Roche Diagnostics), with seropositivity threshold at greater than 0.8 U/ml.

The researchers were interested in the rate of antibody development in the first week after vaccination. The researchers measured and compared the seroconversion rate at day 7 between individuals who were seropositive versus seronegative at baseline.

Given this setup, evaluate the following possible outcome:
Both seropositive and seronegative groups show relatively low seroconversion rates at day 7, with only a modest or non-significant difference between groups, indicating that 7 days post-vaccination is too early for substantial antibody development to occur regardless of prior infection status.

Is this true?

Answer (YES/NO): NO